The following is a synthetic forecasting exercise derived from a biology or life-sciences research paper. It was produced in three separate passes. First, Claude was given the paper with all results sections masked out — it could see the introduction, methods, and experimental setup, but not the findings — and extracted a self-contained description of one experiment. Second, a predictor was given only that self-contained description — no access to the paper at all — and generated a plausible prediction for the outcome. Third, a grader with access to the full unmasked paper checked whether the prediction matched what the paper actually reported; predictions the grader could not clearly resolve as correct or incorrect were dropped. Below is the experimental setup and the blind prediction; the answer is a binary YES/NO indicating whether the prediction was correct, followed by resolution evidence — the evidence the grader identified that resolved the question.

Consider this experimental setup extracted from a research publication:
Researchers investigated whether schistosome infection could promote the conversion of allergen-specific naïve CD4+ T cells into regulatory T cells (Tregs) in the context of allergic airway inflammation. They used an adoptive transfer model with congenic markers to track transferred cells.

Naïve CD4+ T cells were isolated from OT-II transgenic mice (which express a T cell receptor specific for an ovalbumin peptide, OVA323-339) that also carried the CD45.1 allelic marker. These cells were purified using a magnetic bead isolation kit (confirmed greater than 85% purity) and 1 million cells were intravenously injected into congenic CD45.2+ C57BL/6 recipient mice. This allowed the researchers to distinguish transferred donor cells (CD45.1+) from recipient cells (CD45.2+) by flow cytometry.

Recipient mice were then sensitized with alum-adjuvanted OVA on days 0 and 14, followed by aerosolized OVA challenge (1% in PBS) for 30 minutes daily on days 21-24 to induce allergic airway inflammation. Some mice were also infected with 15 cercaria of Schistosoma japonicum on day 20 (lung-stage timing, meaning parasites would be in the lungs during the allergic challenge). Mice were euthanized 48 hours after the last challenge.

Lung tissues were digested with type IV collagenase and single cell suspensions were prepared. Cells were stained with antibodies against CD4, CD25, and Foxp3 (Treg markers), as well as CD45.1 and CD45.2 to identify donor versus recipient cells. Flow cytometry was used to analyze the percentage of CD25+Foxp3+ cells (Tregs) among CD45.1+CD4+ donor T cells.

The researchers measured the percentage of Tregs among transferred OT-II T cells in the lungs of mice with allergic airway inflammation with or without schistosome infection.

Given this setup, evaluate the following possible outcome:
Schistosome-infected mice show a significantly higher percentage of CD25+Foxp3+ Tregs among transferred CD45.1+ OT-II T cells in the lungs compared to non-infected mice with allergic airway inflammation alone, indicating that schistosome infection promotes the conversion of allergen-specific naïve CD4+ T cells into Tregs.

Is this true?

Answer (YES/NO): YES